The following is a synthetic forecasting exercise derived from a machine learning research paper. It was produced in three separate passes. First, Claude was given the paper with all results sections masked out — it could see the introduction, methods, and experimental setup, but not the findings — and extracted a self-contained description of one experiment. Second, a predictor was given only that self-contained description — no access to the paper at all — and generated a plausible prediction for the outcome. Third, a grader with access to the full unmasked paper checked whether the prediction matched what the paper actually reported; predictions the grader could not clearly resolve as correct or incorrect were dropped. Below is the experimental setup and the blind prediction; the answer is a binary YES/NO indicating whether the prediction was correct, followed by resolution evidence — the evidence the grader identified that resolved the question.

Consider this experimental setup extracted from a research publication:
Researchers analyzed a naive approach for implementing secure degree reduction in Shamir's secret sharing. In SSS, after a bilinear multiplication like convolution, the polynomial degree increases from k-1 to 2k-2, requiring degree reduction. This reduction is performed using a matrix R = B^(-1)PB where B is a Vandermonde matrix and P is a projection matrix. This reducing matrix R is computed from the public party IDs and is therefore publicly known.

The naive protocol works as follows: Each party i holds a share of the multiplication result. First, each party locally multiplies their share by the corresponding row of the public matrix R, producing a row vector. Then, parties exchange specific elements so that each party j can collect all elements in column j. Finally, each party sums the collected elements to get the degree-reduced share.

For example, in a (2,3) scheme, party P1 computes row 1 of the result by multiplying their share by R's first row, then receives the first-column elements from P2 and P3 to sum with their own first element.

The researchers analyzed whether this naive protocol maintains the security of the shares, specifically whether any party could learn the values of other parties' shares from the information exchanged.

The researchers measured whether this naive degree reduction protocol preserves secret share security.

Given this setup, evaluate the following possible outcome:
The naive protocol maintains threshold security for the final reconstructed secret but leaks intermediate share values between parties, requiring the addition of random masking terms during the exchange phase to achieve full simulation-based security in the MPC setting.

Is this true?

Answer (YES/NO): NO